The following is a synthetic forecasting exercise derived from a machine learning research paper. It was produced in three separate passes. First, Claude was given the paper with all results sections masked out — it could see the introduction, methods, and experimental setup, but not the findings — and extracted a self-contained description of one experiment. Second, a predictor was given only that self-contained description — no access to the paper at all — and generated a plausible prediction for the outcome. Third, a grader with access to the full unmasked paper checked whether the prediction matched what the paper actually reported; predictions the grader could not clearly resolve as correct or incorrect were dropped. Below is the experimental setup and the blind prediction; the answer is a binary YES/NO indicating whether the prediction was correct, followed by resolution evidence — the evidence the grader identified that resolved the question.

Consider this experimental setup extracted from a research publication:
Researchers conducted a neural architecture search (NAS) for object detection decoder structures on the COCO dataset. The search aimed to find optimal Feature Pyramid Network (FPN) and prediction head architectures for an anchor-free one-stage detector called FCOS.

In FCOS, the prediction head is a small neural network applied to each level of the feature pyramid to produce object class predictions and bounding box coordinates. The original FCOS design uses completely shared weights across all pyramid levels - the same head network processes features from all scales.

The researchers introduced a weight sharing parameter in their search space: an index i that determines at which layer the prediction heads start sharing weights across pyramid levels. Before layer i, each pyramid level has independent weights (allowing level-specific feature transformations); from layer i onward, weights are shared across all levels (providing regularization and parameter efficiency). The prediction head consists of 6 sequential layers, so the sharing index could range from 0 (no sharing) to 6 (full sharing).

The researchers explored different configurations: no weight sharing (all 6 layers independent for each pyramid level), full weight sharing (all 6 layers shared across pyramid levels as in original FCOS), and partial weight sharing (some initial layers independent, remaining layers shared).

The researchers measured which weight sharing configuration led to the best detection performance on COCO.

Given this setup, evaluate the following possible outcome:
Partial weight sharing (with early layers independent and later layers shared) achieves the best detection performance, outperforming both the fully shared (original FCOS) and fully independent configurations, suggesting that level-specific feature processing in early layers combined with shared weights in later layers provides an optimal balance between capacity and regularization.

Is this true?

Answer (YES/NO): NO